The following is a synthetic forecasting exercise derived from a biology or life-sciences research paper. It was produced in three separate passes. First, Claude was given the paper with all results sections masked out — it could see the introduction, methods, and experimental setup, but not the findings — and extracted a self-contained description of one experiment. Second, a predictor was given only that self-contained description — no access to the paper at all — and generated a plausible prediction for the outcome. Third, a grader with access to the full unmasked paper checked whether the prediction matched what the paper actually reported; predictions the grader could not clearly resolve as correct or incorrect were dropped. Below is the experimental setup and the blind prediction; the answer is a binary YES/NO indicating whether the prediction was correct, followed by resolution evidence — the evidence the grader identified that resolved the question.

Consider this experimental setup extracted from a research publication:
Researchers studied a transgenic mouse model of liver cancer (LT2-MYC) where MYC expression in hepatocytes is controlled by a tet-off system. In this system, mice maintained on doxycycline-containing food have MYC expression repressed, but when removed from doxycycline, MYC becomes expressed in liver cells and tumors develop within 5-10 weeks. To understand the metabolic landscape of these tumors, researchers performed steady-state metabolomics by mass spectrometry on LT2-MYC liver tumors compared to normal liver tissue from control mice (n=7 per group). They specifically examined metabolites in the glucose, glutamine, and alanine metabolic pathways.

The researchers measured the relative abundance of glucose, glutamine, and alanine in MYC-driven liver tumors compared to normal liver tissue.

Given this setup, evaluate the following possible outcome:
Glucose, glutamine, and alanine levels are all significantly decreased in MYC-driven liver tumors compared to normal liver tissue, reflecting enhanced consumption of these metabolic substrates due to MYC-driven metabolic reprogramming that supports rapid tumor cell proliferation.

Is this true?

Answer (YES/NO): YES